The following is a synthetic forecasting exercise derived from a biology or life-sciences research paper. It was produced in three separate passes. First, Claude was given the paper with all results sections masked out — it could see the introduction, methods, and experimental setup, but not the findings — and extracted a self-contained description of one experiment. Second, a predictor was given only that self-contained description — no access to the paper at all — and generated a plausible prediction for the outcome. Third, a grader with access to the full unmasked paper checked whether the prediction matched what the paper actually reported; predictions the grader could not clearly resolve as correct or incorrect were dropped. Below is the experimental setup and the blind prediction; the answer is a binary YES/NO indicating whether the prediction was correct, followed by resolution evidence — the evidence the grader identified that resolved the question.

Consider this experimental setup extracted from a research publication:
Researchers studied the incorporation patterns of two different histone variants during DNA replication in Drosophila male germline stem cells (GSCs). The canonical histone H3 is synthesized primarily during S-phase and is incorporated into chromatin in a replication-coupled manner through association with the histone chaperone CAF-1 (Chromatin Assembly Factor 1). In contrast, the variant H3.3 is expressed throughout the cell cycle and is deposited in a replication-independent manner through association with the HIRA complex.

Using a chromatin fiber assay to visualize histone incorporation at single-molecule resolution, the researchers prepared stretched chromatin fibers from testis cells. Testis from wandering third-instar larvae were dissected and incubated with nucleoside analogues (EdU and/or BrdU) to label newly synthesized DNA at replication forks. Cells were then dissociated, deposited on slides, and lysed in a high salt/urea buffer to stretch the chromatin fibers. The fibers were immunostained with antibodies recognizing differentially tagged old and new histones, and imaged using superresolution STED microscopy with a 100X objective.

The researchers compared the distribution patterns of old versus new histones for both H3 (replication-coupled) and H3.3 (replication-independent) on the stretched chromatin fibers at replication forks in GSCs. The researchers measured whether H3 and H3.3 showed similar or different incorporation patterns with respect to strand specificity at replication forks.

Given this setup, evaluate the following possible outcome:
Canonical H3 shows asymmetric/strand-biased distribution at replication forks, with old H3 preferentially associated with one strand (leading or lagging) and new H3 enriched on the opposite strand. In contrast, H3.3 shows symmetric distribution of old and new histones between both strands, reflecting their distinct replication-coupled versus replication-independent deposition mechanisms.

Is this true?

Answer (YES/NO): YES